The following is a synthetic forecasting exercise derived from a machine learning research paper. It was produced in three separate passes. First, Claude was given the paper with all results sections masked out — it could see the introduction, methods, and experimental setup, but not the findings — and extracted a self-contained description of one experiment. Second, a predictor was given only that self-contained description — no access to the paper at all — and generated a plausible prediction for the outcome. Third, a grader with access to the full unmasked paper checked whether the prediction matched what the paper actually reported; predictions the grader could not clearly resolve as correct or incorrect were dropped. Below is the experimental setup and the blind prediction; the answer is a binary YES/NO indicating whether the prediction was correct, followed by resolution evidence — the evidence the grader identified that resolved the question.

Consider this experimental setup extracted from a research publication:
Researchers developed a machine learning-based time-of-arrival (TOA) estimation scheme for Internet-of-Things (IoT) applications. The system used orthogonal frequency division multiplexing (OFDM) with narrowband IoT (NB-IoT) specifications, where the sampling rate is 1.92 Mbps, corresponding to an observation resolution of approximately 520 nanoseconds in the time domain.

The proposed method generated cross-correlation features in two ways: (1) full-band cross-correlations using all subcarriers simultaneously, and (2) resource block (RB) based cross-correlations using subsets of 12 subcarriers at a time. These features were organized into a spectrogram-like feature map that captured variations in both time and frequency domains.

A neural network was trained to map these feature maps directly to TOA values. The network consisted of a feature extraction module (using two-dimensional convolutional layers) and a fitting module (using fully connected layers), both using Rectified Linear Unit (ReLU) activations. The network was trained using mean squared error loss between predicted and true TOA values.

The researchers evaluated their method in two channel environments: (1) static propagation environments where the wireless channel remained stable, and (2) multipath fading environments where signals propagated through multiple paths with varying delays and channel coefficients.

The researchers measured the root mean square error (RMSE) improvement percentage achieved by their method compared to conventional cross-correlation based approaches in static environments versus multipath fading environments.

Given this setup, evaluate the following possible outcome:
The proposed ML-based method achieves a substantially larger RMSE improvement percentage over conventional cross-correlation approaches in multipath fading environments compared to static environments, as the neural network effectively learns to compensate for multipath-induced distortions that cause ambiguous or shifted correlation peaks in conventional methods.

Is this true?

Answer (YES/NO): NO